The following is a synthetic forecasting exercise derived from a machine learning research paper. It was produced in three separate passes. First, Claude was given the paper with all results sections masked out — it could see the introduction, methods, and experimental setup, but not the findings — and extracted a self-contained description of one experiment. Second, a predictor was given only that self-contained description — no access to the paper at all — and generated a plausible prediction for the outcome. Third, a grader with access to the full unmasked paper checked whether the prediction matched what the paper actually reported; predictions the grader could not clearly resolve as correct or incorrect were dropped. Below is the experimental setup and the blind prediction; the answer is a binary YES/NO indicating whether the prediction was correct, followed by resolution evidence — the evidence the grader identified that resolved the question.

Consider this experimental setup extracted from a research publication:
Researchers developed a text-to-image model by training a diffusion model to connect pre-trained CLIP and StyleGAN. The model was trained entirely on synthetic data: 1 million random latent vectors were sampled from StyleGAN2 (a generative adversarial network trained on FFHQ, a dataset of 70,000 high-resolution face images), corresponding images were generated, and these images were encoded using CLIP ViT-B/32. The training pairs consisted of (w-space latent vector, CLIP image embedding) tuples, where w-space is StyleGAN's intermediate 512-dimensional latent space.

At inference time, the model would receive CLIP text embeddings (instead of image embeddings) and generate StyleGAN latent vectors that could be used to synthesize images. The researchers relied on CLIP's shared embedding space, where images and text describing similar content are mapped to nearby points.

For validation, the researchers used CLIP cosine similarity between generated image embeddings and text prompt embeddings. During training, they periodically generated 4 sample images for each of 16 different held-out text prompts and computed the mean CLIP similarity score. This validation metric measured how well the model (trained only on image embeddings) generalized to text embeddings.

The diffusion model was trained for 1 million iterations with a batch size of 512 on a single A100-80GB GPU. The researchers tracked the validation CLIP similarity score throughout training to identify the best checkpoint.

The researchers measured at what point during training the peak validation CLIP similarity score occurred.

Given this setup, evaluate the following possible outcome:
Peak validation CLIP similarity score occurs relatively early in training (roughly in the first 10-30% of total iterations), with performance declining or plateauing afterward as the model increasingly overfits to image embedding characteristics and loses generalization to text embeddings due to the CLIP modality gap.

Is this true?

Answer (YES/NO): NO